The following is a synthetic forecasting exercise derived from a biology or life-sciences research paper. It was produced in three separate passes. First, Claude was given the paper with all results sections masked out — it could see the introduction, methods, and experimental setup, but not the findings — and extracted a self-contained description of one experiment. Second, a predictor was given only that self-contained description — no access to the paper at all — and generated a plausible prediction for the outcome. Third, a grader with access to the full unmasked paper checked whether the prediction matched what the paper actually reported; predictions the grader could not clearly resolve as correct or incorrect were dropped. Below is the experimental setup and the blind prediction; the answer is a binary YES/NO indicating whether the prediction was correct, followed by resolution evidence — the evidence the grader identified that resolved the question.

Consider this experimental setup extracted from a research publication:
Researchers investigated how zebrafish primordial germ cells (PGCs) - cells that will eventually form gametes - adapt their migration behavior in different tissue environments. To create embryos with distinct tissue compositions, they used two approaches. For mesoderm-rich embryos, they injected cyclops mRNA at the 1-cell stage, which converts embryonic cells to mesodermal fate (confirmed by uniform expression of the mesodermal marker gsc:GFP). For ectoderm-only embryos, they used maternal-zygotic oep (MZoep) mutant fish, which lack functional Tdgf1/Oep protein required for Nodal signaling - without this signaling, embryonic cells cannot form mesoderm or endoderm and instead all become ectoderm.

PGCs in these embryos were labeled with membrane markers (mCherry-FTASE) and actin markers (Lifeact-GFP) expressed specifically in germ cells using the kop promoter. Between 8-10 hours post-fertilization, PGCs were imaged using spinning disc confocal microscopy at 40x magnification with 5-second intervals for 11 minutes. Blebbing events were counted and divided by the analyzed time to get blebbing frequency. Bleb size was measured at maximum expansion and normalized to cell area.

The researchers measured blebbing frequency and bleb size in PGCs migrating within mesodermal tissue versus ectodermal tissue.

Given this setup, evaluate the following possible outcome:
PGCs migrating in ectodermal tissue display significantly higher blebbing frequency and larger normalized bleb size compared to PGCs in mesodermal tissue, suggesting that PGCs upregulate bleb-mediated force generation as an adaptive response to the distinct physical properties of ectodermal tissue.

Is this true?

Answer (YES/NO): NO